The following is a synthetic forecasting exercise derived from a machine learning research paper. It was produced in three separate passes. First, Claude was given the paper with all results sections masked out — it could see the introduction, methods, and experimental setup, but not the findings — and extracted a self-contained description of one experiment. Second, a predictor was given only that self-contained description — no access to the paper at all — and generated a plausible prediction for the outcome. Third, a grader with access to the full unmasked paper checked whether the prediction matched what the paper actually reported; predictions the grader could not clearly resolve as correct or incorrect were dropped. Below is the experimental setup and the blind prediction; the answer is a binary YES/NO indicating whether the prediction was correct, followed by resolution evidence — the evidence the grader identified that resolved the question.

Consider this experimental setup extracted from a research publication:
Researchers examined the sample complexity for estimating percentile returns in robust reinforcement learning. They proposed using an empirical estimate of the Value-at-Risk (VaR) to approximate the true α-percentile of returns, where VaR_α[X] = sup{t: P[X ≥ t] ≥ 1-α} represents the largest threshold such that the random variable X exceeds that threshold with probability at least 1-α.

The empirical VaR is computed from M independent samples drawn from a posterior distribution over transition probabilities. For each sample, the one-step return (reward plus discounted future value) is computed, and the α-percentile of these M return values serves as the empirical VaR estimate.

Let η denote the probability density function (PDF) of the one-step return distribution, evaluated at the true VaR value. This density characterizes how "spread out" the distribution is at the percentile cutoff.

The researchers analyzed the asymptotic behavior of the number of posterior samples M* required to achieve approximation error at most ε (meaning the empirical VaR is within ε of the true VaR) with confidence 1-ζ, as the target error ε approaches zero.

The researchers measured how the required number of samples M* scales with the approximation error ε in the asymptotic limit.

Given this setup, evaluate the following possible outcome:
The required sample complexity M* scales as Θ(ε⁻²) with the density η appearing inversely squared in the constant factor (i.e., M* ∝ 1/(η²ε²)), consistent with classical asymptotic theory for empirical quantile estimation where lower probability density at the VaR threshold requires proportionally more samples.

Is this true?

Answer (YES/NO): YES